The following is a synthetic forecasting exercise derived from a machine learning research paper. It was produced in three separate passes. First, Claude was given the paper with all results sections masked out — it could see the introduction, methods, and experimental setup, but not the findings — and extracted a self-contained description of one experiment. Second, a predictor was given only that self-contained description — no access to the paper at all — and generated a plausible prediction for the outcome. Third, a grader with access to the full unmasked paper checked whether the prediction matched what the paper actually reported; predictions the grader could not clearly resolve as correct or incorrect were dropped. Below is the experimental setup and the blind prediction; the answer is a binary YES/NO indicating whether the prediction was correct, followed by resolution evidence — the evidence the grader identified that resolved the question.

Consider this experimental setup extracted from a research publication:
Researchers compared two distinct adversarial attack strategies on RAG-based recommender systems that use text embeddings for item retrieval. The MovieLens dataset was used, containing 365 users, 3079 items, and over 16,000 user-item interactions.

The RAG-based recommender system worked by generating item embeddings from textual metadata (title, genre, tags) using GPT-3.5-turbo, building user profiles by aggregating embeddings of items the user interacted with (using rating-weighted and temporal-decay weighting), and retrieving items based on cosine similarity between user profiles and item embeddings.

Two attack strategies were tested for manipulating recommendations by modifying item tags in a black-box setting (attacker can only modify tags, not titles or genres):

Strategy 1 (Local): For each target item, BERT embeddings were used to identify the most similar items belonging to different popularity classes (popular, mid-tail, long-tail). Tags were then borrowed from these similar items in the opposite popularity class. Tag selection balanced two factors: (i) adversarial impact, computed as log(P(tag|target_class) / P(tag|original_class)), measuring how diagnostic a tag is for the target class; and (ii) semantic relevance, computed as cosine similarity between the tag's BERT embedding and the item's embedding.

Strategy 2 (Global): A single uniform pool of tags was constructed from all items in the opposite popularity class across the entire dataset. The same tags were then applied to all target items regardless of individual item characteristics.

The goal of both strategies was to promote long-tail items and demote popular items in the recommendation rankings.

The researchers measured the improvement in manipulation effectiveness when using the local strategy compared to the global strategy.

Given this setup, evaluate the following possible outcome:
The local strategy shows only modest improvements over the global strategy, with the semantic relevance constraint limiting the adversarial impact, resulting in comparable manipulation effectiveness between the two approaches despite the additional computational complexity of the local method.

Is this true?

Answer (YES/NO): NO